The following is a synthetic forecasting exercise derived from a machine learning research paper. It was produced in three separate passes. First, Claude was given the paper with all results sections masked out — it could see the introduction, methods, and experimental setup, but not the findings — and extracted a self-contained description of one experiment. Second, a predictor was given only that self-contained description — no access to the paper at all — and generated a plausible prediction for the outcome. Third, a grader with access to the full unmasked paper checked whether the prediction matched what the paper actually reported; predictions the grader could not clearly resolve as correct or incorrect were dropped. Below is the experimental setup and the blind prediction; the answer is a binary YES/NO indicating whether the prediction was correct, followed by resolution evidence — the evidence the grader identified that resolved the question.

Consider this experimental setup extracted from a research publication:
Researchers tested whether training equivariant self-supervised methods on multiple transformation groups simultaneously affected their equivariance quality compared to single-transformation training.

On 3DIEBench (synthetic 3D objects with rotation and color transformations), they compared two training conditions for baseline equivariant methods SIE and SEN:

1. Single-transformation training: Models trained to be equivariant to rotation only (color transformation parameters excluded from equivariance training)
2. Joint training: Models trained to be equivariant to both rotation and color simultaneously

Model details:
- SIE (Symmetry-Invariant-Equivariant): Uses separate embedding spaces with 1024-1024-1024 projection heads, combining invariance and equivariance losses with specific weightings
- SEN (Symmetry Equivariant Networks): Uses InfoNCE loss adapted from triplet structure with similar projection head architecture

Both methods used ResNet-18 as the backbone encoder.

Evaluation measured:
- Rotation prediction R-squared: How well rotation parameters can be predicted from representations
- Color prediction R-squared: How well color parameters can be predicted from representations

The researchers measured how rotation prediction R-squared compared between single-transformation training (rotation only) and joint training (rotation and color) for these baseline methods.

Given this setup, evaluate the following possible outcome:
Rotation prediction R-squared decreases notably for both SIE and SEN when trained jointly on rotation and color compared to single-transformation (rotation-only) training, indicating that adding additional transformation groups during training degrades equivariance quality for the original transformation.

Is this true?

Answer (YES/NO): YES